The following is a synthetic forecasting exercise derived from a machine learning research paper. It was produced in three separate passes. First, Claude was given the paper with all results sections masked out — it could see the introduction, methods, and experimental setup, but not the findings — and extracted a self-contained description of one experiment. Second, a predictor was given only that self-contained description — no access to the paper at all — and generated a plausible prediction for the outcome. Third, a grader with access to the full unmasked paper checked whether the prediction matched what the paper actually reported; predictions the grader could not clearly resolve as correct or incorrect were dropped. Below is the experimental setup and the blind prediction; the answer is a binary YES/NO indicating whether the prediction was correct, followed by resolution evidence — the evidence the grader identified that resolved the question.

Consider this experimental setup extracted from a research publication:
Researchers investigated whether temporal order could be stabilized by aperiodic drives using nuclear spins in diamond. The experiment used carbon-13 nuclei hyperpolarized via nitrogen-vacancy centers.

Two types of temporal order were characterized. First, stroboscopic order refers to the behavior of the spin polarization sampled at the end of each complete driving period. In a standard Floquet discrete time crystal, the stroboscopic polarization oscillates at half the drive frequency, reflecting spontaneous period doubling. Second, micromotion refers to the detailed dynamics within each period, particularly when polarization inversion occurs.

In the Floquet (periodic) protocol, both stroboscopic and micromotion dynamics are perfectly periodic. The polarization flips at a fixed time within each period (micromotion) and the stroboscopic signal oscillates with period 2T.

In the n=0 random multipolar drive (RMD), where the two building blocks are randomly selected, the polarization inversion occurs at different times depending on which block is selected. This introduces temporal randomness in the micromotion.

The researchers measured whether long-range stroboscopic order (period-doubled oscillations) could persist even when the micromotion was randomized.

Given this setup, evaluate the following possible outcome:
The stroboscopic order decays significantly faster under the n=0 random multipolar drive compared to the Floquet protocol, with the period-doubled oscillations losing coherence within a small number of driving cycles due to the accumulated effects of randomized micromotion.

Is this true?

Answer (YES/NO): NO